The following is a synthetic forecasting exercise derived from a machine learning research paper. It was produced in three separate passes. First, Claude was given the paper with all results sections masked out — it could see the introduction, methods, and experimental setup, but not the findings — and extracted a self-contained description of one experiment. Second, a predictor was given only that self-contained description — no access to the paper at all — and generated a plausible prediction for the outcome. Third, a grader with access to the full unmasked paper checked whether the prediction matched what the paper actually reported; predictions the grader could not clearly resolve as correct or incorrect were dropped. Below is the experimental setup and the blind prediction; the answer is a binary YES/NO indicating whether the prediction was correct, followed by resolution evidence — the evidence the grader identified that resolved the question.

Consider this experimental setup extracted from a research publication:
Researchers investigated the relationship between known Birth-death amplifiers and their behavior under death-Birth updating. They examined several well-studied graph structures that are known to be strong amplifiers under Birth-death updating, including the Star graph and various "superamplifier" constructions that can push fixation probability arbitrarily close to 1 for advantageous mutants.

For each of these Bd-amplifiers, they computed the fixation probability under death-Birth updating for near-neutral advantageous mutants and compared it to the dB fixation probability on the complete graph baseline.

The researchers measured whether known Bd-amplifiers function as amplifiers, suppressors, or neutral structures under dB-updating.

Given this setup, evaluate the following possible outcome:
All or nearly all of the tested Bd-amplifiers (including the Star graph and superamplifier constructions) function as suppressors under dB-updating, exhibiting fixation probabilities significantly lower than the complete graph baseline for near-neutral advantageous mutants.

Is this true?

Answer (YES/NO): NO